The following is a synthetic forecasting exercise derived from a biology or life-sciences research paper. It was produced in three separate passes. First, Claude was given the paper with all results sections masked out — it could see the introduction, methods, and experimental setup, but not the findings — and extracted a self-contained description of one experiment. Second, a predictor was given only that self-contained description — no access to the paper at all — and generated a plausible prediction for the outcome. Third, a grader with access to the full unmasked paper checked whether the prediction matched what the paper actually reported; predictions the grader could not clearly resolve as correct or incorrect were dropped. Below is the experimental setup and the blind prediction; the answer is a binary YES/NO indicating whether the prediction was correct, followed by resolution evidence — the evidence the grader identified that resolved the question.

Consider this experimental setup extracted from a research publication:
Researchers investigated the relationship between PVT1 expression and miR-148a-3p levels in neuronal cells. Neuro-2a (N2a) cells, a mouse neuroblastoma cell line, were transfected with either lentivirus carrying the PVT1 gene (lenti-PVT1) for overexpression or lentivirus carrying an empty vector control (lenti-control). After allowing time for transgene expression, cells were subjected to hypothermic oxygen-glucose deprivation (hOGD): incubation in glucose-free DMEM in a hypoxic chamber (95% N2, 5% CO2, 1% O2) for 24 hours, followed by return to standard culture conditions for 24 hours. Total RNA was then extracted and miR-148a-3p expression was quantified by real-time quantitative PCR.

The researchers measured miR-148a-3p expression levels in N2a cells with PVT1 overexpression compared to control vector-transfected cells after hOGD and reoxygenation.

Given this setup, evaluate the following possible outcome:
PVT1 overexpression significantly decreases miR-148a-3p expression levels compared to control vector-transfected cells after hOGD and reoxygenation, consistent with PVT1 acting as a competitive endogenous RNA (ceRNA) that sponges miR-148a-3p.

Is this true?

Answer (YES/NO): YES